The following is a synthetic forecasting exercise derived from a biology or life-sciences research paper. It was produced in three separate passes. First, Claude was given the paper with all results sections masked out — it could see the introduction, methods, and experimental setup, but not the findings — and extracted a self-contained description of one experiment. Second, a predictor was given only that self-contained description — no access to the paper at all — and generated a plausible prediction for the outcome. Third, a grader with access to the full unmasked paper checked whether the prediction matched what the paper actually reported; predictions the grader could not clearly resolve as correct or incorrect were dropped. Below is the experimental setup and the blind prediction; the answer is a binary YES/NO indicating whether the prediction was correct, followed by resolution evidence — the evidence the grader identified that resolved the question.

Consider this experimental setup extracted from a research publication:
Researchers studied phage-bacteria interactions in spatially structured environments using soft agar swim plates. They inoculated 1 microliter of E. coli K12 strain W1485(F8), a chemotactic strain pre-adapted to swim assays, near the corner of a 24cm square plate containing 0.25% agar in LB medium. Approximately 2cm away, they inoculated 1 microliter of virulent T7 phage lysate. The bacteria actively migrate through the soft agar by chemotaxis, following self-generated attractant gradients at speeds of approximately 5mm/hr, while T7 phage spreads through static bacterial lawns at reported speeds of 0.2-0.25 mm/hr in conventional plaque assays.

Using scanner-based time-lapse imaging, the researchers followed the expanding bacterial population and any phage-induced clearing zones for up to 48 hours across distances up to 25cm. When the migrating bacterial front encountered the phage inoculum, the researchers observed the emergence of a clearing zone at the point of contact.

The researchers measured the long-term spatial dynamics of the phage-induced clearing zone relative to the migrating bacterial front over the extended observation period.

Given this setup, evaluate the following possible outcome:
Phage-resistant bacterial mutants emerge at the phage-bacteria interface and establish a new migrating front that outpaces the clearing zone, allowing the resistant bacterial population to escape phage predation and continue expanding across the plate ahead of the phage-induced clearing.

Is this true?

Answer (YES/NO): NO